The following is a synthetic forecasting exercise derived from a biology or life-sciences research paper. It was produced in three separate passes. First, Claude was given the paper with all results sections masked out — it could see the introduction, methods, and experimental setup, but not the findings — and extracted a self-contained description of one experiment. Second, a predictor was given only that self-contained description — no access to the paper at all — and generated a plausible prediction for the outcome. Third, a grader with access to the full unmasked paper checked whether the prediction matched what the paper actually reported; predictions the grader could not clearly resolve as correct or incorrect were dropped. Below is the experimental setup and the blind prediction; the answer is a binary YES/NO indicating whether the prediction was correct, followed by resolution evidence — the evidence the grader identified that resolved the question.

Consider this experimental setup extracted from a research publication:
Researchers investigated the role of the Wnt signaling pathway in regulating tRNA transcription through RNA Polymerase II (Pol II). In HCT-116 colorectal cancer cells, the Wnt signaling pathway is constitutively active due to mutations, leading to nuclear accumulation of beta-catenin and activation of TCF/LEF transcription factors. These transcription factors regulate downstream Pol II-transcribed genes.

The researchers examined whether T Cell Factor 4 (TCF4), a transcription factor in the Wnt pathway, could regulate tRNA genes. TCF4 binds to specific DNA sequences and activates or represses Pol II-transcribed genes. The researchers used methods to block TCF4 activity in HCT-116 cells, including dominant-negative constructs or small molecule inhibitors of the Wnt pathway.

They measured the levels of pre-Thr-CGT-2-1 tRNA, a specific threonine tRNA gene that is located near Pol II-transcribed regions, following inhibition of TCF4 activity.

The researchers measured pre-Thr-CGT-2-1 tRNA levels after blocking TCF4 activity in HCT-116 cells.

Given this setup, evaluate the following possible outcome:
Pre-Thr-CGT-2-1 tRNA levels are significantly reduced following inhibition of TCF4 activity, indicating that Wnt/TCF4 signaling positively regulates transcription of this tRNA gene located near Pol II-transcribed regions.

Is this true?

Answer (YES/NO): NO